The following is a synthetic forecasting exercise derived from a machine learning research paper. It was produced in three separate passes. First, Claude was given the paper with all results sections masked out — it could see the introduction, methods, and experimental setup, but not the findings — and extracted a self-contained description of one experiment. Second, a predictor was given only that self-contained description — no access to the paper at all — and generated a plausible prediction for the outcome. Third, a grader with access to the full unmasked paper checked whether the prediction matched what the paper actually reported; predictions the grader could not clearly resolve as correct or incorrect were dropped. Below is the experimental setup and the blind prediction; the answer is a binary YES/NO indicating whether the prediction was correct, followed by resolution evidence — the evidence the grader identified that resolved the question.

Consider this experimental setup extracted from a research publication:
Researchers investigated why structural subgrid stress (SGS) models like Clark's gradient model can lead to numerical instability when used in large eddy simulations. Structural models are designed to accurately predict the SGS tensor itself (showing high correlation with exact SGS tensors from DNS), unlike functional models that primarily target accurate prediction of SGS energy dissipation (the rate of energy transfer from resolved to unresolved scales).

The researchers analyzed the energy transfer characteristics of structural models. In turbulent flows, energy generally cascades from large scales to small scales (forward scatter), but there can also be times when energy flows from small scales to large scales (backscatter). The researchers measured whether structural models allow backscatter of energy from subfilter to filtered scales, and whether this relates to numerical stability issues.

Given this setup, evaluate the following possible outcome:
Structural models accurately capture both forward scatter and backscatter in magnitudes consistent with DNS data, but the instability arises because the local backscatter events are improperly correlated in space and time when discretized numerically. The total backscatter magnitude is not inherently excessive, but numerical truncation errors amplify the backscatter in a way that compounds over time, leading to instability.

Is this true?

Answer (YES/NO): NO